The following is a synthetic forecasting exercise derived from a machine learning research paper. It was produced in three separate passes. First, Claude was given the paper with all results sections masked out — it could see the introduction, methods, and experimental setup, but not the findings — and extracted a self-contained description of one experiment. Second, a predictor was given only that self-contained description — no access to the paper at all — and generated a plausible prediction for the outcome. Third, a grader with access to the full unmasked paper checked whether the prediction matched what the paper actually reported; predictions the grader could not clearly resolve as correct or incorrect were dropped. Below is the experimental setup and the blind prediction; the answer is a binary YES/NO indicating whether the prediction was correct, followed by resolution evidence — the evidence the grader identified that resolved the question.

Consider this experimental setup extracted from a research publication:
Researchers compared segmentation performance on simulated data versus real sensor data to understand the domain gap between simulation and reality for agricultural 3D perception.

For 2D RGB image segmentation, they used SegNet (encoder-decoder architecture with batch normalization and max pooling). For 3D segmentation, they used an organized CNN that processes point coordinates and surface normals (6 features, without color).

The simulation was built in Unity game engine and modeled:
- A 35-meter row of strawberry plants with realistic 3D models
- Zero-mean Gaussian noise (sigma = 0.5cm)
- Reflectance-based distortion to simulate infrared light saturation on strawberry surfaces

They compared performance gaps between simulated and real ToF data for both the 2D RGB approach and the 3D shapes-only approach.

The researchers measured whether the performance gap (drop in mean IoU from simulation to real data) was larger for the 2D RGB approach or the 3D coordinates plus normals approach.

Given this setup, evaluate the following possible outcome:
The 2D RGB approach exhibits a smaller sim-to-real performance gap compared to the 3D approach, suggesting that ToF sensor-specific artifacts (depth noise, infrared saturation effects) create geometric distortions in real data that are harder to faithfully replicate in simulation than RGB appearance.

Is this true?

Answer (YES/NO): YES